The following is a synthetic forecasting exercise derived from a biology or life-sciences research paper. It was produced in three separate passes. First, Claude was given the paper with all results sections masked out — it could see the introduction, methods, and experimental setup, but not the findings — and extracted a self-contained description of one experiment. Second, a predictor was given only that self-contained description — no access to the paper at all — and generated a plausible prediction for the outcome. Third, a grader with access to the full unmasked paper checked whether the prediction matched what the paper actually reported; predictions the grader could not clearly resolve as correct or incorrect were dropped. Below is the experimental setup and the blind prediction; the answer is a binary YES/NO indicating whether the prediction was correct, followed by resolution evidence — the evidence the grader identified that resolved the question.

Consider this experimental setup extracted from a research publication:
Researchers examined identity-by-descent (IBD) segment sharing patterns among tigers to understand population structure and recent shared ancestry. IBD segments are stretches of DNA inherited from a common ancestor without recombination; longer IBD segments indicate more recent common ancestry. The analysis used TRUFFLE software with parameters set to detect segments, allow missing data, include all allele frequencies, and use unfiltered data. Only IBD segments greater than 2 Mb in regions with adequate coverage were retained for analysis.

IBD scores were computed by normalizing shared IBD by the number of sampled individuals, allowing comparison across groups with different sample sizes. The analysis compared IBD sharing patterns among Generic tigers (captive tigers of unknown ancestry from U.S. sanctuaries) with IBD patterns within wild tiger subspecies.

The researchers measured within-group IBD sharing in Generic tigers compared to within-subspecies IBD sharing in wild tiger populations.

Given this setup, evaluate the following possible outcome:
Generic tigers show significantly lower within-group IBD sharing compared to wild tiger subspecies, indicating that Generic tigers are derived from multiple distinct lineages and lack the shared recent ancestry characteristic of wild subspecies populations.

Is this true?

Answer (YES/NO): NO